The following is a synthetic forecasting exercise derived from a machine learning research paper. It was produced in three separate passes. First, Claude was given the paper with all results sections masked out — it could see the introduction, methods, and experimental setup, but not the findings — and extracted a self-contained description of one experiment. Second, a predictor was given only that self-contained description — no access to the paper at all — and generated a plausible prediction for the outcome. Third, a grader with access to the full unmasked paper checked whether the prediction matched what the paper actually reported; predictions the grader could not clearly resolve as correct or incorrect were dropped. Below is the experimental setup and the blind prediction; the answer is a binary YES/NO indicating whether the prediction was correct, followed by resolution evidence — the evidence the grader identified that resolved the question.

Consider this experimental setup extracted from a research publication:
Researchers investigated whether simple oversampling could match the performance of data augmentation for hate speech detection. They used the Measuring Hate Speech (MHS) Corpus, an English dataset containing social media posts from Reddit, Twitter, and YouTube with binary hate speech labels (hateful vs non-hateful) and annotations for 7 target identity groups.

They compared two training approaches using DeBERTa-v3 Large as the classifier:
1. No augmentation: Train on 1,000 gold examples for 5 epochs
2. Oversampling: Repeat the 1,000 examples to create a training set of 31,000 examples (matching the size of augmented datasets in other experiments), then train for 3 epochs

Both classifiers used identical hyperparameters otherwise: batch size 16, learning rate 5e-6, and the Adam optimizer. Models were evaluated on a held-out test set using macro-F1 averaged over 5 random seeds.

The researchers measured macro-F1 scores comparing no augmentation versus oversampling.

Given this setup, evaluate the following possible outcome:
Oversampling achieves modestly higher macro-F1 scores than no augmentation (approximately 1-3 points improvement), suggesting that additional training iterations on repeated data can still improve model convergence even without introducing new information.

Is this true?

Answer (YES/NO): NO